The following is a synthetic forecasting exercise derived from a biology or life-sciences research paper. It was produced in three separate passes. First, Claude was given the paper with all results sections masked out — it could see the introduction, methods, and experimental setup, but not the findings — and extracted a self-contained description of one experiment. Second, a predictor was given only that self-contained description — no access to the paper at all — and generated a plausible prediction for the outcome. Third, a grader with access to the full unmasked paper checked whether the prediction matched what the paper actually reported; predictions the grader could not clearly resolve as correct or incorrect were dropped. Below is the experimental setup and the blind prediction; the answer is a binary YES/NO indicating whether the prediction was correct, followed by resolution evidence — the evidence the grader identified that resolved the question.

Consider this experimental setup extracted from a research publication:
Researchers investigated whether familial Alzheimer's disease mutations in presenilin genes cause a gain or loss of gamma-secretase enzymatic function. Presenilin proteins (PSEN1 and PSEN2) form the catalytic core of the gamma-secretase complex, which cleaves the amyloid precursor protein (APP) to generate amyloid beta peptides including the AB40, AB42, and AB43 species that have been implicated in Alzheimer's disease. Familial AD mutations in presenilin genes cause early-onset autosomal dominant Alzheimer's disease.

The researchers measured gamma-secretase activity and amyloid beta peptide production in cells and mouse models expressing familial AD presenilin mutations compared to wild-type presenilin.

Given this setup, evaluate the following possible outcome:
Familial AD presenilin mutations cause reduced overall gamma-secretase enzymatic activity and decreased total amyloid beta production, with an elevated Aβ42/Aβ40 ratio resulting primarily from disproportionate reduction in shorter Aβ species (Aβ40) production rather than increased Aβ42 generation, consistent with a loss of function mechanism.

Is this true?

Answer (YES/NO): NO